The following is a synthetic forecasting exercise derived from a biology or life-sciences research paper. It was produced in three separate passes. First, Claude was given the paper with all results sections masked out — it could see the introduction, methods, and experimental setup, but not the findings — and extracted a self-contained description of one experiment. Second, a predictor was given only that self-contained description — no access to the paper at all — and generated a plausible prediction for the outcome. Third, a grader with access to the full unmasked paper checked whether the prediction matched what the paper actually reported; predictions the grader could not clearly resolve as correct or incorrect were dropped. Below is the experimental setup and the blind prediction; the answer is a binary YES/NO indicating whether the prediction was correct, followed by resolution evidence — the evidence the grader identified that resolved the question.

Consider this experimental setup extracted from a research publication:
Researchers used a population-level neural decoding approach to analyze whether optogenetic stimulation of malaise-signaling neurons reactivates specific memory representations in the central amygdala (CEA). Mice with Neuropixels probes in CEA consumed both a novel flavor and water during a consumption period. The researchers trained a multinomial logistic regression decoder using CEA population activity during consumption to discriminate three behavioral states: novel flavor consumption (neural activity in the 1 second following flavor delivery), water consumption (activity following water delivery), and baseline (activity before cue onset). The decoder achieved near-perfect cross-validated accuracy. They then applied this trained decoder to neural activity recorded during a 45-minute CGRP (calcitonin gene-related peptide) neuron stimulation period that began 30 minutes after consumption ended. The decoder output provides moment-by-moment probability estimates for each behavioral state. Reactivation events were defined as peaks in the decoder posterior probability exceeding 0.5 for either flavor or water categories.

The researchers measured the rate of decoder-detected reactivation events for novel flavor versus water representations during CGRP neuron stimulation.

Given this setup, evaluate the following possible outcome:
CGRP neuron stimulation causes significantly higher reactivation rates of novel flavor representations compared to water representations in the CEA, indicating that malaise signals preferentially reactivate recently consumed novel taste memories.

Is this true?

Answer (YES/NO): YES